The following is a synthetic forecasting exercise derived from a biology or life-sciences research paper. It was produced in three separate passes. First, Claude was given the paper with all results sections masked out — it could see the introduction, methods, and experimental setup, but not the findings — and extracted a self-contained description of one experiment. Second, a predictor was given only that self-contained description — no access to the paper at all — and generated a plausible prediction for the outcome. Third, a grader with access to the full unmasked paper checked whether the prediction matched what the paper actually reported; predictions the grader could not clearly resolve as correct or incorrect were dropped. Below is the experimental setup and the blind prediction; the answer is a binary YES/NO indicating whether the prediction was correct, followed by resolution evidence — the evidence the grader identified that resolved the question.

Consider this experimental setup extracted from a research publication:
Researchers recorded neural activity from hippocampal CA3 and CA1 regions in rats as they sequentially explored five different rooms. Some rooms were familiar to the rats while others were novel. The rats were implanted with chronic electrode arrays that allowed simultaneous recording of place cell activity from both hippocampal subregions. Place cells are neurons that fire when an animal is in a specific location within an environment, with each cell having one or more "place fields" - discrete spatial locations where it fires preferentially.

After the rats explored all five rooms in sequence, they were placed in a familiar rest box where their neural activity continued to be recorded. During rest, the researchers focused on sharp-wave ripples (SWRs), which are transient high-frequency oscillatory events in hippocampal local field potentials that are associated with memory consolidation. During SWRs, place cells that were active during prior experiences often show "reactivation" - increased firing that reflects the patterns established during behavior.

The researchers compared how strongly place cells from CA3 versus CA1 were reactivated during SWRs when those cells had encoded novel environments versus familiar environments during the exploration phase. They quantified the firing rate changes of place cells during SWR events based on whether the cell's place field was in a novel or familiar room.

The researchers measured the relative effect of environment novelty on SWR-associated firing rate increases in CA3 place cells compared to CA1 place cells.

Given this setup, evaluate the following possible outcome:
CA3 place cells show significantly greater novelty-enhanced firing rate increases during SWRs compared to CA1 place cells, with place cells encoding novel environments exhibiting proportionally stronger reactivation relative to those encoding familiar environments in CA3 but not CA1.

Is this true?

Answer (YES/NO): YES